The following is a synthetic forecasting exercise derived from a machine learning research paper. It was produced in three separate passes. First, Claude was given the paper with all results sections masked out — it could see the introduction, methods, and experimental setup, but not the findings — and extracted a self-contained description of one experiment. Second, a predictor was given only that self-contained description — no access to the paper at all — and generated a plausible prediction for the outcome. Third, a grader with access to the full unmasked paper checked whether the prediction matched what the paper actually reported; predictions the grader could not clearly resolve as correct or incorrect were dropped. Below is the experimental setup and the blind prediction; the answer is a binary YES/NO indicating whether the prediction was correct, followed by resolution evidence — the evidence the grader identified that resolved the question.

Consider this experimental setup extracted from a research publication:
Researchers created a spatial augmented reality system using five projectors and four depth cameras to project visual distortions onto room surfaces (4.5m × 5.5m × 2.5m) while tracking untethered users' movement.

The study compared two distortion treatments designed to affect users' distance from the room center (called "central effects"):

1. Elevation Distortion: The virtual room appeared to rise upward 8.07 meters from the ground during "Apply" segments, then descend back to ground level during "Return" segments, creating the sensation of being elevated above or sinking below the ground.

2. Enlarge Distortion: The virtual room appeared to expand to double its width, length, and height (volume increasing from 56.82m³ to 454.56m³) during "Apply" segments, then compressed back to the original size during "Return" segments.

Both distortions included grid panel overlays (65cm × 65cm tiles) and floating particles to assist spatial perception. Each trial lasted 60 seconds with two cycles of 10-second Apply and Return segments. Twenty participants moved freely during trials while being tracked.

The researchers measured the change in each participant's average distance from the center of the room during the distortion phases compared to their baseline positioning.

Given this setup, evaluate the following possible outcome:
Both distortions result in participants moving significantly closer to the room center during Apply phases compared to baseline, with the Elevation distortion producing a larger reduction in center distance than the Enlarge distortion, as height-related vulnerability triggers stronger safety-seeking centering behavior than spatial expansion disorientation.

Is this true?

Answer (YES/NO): NO